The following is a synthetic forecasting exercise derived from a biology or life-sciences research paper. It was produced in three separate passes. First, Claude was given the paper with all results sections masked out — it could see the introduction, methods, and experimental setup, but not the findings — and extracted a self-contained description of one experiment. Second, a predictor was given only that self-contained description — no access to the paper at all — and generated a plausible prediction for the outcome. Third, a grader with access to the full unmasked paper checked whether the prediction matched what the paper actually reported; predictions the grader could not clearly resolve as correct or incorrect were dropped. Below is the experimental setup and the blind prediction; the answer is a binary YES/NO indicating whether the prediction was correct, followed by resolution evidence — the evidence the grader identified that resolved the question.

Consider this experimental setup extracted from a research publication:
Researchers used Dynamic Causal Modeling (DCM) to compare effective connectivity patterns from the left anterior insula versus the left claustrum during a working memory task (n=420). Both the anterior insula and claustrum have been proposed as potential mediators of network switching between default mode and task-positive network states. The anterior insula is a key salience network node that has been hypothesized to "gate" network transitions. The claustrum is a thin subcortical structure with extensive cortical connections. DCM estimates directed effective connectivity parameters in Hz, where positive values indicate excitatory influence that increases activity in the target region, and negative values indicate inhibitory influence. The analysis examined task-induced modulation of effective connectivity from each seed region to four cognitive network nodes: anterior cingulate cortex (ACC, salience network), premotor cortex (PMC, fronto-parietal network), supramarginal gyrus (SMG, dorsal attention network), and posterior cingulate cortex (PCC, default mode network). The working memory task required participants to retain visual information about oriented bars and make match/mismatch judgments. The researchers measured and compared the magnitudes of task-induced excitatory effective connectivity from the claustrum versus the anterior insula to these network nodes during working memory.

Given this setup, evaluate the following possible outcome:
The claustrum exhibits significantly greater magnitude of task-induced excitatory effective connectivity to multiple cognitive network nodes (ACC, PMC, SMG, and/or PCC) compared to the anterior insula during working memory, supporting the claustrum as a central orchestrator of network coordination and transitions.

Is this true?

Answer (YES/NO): YES